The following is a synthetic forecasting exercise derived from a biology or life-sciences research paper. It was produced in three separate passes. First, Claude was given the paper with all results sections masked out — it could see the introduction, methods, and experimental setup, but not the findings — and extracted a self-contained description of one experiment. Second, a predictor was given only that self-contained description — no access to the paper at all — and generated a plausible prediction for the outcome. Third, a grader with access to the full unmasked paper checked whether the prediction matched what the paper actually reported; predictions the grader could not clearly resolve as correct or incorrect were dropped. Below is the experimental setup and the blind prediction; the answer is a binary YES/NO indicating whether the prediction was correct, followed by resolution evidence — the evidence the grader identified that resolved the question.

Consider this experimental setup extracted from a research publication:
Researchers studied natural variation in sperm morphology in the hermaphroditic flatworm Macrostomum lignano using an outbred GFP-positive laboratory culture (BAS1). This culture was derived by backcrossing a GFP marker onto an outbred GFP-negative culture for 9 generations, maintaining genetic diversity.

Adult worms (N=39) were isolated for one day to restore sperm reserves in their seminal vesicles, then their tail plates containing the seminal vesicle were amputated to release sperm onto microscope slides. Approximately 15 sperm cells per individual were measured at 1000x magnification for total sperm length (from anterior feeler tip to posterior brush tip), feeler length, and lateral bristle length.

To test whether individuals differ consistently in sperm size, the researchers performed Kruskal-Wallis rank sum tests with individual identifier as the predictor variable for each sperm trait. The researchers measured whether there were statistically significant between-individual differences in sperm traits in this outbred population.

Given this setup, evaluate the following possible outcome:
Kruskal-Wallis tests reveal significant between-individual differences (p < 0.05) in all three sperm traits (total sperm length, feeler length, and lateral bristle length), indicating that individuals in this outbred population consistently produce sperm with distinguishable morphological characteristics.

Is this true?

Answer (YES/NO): YES